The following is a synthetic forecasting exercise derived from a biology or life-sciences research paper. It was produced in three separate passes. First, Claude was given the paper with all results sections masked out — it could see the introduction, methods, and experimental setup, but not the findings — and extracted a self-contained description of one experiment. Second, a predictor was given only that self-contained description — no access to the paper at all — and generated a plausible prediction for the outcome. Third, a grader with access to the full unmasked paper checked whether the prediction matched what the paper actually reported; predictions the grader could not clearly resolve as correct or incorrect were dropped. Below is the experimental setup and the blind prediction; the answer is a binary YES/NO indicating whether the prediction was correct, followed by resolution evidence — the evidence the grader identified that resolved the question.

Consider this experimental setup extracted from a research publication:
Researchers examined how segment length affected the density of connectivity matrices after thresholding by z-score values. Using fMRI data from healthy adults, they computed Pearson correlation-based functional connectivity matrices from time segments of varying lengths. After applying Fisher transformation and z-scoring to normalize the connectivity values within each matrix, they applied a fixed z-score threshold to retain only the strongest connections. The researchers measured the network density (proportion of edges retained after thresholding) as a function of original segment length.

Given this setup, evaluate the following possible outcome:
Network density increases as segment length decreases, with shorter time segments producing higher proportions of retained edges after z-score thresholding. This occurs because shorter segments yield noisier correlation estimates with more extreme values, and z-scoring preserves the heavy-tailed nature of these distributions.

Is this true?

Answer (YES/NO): YES